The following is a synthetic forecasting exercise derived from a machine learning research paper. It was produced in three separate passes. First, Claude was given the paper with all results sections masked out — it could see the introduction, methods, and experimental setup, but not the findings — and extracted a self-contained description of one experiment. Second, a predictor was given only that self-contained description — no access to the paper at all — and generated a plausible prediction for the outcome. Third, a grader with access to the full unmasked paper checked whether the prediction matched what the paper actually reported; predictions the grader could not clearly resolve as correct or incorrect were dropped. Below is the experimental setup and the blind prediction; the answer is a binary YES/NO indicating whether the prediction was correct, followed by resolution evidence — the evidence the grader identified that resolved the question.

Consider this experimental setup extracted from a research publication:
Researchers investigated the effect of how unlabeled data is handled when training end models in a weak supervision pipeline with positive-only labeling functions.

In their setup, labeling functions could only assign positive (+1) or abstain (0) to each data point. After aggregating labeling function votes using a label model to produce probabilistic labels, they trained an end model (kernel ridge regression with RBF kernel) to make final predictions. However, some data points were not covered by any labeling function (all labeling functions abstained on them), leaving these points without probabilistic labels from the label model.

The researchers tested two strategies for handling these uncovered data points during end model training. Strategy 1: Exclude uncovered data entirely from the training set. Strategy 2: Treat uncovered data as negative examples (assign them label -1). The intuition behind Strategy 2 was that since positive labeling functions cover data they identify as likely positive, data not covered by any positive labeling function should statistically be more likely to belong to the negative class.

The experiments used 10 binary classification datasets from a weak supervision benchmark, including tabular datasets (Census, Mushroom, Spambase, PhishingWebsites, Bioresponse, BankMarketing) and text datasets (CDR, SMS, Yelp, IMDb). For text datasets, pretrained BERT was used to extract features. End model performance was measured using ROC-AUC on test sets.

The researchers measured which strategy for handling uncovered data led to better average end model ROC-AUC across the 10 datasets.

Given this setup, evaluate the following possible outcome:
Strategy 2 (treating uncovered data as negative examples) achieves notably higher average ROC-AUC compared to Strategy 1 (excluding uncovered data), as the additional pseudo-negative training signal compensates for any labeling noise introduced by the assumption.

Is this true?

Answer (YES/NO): YES